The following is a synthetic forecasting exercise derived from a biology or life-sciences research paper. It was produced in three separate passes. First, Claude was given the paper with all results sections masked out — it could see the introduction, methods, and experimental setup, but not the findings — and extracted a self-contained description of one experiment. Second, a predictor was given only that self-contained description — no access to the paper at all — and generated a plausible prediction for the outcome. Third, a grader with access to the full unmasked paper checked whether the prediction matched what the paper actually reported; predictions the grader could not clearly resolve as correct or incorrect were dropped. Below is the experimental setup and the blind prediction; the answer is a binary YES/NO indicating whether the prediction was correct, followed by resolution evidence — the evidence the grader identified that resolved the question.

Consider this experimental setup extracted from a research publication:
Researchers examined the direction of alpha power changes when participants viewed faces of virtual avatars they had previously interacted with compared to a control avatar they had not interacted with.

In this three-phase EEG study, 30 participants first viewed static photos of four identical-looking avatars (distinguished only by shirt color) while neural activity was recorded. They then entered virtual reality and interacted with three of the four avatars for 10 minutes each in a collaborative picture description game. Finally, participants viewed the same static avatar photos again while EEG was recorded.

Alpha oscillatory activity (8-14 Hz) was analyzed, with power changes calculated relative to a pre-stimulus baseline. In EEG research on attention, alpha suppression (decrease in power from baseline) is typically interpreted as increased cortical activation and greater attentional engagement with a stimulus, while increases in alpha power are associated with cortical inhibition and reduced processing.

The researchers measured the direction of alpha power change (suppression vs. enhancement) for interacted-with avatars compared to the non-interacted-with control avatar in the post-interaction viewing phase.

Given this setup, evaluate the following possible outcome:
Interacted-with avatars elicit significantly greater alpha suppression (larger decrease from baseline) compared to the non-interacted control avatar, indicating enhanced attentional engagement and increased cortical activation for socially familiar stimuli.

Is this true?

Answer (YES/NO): YES